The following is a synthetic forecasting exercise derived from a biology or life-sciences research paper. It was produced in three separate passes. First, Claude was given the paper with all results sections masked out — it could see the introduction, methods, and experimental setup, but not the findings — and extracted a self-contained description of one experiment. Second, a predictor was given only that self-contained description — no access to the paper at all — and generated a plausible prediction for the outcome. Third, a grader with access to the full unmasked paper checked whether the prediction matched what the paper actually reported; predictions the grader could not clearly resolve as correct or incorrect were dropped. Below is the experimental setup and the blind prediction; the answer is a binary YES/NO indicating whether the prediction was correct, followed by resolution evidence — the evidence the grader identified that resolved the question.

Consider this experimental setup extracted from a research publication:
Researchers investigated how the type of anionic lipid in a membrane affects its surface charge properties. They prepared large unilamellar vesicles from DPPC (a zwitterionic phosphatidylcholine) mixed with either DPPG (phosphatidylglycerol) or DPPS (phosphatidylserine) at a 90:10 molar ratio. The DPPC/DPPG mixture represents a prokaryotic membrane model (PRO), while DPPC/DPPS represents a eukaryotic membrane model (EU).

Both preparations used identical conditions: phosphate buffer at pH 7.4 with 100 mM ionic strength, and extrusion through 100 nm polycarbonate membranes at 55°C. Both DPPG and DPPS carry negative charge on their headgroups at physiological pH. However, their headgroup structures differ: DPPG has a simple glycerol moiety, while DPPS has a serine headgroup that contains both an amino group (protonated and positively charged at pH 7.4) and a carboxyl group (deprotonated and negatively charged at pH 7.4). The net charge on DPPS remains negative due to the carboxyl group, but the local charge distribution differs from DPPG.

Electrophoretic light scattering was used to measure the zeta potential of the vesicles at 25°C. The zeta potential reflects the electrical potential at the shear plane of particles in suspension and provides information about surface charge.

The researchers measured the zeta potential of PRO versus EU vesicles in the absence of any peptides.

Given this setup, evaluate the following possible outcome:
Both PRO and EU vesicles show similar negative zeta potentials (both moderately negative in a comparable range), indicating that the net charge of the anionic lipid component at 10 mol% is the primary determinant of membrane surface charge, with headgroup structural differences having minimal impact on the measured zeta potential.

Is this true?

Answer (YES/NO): NO